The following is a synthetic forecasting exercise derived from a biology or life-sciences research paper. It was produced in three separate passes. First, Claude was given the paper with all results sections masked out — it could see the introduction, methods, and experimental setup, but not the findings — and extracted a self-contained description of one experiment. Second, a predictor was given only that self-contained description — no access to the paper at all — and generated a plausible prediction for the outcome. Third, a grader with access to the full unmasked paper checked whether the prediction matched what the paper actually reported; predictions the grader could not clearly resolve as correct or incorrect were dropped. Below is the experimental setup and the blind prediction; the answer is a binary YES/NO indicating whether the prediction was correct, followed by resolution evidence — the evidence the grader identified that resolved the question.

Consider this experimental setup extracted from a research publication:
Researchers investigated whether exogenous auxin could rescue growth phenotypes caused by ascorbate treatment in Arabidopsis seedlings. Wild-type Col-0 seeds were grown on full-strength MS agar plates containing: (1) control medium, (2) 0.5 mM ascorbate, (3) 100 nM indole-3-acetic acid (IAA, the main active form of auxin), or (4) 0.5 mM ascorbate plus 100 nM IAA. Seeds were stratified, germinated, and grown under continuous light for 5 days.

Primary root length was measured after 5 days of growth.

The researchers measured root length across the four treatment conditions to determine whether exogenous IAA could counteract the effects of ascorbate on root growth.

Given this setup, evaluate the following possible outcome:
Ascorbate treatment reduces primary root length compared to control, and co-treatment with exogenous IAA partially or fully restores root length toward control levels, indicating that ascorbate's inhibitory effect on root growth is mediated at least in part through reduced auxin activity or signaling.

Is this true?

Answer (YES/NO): YES